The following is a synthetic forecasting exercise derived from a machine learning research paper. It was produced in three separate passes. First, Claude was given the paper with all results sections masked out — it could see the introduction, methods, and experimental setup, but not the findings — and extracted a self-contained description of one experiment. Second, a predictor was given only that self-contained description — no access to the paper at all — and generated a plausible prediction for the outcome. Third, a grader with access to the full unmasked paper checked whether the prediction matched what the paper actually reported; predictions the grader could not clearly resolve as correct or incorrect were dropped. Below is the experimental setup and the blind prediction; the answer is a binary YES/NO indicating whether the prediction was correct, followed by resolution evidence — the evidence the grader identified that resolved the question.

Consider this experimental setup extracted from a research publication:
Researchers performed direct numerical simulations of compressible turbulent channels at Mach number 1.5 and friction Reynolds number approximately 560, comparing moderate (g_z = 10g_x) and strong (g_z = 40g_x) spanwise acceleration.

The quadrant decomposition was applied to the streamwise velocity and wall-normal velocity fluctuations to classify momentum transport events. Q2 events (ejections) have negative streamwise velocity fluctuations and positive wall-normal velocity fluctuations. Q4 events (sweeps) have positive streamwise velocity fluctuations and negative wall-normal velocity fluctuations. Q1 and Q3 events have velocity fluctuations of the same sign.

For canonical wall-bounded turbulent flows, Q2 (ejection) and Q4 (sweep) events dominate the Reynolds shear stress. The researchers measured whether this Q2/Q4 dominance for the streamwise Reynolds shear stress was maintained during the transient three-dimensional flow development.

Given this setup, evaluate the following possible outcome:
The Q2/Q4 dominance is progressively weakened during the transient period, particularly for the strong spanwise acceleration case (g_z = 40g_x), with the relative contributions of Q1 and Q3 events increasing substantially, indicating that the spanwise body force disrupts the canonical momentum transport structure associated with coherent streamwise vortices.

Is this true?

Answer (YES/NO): NO